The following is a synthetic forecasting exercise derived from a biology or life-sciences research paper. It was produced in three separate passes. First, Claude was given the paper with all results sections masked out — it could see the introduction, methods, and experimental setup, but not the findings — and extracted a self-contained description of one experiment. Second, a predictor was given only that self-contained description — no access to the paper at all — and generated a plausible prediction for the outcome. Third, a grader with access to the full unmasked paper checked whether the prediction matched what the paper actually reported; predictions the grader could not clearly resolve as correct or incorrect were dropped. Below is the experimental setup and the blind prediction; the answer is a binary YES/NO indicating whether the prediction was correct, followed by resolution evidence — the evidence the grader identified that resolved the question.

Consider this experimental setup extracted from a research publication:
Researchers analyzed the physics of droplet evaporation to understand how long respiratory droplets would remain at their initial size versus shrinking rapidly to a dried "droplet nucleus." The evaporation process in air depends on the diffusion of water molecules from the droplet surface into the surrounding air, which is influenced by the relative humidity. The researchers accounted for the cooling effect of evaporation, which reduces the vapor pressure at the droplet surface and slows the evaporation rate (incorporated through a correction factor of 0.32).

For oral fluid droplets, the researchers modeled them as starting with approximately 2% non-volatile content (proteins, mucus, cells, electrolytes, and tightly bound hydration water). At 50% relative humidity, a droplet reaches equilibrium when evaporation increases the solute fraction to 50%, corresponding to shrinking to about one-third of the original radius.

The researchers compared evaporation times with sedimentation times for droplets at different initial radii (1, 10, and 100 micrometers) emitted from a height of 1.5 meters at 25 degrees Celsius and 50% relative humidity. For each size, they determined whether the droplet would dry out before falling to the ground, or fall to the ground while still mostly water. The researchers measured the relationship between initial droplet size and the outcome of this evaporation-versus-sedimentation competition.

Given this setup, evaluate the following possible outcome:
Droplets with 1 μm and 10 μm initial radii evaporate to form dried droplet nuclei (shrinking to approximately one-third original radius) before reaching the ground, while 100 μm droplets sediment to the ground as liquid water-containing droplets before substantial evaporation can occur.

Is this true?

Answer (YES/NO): YES